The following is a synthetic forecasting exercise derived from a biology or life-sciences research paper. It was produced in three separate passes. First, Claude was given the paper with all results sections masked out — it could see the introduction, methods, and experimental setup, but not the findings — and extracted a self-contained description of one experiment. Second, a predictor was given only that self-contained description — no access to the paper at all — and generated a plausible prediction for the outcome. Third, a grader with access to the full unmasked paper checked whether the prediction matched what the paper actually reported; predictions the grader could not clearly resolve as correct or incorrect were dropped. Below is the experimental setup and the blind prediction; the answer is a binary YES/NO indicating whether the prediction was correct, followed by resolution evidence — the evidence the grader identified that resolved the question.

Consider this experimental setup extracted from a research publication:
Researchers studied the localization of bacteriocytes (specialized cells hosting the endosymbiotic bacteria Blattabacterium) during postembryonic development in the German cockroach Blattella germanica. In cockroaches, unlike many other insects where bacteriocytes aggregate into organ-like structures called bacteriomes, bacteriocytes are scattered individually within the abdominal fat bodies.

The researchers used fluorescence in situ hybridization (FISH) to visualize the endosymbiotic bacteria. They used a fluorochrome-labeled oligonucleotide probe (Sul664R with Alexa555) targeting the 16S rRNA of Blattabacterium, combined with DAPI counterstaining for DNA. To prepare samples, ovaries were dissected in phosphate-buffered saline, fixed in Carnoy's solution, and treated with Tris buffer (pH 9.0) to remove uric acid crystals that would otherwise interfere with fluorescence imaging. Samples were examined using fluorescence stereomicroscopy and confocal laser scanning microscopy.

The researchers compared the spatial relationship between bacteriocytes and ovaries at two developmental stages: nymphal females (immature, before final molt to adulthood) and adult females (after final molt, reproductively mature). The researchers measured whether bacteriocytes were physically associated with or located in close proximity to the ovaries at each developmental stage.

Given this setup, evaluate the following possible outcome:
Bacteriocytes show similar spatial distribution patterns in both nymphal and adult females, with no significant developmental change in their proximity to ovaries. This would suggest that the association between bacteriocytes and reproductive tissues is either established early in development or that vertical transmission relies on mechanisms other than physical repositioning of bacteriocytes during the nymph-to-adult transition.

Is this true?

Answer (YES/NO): NO